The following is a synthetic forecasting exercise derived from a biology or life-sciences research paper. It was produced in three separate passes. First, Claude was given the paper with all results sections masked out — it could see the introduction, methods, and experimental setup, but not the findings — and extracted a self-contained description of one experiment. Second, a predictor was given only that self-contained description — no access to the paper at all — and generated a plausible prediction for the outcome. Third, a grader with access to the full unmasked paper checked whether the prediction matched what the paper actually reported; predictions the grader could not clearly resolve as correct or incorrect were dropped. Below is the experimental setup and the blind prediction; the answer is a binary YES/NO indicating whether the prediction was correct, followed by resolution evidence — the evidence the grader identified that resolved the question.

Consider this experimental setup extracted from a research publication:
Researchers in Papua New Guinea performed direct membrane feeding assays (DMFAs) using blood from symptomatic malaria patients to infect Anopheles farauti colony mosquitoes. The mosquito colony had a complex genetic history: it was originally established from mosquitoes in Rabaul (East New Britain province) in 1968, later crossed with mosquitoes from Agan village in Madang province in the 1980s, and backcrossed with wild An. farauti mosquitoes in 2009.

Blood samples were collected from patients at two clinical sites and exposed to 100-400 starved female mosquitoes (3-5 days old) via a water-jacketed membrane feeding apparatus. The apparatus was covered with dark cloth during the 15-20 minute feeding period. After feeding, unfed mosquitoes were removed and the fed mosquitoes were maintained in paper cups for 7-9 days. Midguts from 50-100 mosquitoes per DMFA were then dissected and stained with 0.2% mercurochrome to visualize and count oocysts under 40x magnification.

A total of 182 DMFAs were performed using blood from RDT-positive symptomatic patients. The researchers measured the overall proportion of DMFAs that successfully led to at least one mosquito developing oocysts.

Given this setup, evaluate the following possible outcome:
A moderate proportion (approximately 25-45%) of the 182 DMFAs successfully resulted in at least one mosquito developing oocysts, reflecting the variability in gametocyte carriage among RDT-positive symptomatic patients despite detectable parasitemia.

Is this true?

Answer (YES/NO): NO